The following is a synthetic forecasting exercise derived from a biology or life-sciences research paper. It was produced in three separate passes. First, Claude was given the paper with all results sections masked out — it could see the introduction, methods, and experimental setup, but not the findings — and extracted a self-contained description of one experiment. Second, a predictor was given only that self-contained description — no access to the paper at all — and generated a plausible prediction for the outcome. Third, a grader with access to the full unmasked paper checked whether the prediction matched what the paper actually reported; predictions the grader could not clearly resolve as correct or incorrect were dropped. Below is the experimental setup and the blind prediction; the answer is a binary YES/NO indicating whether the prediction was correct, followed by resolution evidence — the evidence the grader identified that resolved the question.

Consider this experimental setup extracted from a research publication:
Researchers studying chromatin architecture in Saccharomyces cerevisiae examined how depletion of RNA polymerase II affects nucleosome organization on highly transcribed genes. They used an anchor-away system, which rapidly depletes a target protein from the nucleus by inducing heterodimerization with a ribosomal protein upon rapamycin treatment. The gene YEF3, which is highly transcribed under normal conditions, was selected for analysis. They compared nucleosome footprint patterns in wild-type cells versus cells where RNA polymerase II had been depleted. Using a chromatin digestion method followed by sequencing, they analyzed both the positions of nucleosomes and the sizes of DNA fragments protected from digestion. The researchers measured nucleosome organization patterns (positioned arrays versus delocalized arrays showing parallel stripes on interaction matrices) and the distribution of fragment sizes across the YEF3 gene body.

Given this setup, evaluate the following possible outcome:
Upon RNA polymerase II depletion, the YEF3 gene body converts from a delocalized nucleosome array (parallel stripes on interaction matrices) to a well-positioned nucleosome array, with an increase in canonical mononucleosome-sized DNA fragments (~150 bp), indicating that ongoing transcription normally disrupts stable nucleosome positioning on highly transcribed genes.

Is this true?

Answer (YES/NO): YES